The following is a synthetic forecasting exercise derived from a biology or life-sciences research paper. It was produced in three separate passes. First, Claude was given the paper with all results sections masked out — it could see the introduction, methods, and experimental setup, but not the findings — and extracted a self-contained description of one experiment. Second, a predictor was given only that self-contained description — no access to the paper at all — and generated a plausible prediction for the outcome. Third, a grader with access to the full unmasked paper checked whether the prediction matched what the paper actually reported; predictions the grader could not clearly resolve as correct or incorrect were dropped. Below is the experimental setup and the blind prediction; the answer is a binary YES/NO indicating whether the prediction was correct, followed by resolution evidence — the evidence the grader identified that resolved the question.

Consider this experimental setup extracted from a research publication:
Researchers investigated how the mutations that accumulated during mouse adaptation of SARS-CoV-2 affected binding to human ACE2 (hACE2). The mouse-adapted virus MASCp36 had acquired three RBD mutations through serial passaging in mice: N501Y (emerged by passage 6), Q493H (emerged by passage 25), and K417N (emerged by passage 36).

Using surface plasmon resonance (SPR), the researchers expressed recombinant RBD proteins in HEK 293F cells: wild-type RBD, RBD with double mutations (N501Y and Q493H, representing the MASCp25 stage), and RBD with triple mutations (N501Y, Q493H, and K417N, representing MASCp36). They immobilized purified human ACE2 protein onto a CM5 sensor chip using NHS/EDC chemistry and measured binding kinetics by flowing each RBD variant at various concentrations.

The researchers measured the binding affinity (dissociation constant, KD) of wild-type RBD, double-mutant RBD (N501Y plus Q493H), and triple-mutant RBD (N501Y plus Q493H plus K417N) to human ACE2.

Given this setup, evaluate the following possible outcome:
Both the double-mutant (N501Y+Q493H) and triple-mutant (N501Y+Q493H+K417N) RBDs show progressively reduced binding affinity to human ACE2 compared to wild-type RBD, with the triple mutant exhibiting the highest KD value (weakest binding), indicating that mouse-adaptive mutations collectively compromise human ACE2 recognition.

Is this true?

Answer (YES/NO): NO